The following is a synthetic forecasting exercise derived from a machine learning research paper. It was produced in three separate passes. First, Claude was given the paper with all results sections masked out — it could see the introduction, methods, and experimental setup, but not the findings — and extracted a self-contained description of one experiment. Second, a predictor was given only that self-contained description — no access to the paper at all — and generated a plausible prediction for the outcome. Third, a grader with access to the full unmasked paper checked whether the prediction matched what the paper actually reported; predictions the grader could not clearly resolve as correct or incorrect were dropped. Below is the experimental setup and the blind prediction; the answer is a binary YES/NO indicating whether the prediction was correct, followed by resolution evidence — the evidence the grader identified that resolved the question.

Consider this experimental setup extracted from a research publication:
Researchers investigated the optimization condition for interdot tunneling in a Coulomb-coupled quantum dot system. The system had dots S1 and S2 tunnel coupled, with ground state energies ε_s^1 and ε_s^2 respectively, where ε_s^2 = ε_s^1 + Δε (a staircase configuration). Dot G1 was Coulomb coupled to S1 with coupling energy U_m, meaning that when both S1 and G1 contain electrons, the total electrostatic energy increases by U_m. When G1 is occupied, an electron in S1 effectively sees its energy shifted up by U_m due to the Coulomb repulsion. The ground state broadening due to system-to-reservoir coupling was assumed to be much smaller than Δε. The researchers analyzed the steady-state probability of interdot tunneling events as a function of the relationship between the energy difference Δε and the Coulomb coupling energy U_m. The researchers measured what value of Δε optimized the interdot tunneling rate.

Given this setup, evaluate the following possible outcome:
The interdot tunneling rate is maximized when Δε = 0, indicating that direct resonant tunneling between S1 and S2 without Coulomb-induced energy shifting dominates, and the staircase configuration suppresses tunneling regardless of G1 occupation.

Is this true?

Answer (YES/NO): NO